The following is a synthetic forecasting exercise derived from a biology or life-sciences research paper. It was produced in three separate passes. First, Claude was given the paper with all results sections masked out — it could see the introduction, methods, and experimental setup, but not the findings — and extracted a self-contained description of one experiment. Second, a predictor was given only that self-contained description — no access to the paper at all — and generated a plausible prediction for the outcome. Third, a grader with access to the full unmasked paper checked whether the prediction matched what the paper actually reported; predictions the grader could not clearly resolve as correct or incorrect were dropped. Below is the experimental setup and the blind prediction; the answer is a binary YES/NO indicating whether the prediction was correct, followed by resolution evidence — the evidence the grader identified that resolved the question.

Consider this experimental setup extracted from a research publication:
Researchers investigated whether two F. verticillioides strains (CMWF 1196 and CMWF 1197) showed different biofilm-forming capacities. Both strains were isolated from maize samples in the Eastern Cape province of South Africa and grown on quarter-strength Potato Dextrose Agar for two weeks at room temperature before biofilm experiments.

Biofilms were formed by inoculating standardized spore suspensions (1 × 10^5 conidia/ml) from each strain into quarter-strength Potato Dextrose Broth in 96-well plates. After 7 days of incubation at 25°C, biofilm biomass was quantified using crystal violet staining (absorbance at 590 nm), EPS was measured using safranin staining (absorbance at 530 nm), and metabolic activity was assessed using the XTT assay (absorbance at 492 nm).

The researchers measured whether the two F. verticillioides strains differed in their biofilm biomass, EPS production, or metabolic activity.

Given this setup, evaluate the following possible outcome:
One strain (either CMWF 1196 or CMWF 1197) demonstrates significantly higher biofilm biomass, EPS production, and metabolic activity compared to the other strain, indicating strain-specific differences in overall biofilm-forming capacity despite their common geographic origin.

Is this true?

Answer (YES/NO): NO